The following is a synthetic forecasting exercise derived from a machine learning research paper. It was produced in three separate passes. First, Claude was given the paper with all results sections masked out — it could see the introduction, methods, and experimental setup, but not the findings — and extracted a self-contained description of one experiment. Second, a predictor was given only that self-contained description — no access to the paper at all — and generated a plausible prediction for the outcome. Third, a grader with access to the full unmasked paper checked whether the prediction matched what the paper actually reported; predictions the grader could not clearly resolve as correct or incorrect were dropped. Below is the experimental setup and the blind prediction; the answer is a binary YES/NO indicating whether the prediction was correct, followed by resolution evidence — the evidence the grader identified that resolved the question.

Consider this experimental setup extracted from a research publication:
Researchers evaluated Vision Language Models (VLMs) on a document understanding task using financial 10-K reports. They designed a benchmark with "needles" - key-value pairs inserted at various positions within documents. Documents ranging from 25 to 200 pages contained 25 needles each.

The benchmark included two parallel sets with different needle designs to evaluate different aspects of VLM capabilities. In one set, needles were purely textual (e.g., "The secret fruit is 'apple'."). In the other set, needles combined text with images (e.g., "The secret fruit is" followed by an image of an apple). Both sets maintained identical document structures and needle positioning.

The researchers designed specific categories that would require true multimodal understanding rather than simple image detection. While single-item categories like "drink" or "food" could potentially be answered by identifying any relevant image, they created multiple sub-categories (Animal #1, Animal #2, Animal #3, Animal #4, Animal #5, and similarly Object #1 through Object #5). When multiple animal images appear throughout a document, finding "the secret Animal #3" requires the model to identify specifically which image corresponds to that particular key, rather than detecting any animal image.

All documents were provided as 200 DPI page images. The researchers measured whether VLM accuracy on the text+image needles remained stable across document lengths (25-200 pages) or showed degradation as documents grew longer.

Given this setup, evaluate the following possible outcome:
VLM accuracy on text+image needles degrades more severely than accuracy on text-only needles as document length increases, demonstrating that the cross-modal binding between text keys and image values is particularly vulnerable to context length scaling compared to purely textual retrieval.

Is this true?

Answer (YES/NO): NO